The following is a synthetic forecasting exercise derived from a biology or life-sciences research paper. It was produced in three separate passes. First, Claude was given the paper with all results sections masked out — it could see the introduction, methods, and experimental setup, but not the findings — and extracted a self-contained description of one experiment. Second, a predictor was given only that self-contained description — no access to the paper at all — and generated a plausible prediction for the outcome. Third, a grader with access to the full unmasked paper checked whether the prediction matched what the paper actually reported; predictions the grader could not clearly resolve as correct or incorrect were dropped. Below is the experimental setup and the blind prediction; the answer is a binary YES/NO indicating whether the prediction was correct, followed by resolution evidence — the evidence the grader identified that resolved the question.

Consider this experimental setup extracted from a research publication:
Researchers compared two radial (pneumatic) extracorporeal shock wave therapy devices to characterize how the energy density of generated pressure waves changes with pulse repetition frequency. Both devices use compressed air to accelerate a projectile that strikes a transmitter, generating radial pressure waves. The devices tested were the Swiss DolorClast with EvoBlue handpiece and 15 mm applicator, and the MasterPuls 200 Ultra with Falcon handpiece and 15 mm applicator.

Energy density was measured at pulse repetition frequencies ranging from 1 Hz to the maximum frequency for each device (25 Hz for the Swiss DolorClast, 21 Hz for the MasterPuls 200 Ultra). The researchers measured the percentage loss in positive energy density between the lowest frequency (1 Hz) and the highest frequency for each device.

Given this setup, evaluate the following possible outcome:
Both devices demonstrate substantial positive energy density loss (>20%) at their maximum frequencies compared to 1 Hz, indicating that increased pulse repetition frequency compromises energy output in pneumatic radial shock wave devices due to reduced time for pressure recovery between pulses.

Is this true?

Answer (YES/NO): NO